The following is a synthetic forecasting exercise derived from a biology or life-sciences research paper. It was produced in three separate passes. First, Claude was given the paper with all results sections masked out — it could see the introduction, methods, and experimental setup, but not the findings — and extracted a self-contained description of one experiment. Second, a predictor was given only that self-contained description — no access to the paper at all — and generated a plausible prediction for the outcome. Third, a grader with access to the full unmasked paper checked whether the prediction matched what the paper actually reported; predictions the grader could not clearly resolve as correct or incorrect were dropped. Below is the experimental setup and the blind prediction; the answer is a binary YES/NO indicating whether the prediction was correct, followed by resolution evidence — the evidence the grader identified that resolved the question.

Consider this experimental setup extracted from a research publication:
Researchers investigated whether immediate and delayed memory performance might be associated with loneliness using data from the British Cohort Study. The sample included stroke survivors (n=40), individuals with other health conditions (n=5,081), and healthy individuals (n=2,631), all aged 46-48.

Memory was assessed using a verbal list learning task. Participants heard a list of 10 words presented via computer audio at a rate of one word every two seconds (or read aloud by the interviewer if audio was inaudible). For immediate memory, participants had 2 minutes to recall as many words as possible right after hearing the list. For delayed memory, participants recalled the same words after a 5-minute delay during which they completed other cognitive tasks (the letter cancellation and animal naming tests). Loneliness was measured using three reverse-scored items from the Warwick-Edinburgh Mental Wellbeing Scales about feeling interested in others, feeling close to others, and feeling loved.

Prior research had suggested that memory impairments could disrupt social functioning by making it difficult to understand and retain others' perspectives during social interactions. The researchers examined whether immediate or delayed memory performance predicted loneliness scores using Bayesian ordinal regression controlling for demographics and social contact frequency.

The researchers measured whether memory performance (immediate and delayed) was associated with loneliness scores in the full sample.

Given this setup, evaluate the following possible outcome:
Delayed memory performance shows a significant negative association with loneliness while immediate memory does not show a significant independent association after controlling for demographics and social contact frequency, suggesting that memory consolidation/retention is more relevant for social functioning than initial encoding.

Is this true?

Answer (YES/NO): NO